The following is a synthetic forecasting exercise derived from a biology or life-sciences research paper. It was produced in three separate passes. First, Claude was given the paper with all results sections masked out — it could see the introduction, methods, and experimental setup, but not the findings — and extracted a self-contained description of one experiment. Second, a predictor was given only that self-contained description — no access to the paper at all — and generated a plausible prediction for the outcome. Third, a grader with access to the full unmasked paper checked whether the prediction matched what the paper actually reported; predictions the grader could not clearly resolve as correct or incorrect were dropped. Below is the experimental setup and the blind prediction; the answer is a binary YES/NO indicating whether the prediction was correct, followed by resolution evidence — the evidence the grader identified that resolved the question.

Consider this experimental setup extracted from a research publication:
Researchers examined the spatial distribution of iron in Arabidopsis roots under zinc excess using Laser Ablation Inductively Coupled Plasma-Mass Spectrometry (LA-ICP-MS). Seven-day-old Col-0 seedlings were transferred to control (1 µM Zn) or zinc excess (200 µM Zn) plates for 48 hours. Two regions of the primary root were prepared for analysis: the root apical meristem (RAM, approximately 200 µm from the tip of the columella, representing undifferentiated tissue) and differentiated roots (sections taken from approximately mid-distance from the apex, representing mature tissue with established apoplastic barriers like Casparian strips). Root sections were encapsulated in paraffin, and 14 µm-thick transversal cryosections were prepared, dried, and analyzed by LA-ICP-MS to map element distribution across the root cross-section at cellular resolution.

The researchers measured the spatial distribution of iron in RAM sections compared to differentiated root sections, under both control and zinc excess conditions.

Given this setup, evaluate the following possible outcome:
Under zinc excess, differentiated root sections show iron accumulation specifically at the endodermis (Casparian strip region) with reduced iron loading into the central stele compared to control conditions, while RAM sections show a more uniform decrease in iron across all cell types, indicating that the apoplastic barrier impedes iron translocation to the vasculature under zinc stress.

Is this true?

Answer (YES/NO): NO